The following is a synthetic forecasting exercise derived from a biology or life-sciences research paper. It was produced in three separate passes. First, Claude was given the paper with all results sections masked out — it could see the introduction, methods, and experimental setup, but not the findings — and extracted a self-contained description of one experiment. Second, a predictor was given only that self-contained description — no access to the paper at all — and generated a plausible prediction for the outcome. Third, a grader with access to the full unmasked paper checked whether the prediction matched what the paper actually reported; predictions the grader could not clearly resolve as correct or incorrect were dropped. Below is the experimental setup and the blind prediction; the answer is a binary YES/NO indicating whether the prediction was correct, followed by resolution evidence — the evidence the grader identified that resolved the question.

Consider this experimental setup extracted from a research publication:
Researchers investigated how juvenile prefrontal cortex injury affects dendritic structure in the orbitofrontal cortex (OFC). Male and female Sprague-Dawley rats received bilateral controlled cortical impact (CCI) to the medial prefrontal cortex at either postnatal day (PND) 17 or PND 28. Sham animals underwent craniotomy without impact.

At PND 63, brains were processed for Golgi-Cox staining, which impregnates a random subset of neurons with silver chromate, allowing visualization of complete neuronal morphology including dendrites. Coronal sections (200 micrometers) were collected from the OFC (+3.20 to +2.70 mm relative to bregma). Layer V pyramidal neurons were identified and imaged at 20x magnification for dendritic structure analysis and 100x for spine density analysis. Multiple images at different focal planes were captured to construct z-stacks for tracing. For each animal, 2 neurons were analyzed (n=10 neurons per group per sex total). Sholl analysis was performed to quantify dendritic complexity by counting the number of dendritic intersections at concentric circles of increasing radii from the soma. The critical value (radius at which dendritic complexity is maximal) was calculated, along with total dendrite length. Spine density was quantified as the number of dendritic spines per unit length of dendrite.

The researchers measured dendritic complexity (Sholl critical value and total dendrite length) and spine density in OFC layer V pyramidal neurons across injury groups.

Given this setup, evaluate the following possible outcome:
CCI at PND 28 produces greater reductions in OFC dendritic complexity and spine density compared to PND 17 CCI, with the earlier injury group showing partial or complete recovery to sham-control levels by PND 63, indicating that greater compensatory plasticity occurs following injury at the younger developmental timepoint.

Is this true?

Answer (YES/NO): NO